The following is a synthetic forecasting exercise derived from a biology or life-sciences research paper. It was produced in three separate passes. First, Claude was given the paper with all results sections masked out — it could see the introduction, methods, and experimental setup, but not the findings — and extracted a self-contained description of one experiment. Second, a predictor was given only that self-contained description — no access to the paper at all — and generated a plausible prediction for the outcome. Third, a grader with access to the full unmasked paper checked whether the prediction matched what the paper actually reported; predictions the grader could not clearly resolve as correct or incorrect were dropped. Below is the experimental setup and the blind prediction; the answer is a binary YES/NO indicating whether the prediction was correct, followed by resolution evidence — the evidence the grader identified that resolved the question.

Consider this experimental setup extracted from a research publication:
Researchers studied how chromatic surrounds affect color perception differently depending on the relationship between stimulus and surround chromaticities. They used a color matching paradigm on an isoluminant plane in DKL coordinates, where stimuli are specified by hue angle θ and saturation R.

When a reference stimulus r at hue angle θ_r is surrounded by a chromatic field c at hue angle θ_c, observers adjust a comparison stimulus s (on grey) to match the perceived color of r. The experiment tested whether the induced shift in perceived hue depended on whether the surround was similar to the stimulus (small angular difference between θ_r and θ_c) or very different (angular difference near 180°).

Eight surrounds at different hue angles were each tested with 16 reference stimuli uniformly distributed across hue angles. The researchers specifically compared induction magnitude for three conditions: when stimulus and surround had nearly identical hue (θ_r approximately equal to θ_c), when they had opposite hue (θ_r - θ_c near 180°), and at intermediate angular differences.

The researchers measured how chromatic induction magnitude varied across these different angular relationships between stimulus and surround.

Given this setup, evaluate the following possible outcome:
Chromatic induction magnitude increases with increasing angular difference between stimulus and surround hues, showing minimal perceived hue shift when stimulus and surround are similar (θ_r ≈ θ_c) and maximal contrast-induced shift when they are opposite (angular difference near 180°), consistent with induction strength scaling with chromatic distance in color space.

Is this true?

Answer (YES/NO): NO